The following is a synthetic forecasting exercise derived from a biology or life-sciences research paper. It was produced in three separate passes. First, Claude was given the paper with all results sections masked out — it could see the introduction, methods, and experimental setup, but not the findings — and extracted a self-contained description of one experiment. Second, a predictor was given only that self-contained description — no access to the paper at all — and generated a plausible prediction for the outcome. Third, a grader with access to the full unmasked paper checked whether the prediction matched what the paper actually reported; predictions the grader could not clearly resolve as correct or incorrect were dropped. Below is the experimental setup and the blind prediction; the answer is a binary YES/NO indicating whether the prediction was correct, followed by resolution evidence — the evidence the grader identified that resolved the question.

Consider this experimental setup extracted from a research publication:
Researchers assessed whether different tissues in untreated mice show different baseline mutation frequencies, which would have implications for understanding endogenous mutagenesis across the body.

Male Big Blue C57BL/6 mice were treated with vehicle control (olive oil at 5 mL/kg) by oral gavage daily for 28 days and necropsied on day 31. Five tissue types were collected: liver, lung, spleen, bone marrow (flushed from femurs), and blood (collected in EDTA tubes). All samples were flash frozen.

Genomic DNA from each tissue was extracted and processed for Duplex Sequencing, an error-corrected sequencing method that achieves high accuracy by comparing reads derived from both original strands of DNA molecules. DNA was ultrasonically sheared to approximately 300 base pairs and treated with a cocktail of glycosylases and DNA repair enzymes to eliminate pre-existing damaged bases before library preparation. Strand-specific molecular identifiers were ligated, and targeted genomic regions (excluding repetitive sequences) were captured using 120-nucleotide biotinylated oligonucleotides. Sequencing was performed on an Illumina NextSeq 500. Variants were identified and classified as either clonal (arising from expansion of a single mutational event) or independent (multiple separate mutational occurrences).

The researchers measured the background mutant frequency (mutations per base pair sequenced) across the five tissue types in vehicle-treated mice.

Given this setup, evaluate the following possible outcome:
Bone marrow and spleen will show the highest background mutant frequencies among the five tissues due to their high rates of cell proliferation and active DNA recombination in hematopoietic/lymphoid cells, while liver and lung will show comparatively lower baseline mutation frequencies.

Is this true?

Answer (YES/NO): NO